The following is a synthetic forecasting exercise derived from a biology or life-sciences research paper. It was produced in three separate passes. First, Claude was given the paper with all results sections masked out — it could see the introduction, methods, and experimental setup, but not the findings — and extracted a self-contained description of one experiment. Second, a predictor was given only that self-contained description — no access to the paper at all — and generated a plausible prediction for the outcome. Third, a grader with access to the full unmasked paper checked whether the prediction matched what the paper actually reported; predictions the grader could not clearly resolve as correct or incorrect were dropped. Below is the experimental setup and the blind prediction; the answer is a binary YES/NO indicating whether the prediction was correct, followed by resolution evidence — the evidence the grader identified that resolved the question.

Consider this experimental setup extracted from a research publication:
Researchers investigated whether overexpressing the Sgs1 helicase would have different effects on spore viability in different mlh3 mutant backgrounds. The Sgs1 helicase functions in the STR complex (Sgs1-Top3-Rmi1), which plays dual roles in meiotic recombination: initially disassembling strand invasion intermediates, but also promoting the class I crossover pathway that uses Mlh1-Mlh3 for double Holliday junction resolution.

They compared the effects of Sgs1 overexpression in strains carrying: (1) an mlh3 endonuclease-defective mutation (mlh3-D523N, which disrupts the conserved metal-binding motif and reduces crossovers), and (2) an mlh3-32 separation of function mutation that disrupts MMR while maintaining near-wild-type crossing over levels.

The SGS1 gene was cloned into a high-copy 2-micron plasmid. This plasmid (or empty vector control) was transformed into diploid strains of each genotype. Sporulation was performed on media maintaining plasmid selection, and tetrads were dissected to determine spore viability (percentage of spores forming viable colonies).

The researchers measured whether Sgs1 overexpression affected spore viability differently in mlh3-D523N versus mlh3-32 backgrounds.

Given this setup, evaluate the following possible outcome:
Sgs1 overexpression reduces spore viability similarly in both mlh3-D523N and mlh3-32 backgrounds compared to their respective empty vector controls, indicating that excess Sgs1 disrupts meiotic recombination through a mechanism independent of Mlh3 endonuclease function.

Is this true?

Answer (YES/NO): NO